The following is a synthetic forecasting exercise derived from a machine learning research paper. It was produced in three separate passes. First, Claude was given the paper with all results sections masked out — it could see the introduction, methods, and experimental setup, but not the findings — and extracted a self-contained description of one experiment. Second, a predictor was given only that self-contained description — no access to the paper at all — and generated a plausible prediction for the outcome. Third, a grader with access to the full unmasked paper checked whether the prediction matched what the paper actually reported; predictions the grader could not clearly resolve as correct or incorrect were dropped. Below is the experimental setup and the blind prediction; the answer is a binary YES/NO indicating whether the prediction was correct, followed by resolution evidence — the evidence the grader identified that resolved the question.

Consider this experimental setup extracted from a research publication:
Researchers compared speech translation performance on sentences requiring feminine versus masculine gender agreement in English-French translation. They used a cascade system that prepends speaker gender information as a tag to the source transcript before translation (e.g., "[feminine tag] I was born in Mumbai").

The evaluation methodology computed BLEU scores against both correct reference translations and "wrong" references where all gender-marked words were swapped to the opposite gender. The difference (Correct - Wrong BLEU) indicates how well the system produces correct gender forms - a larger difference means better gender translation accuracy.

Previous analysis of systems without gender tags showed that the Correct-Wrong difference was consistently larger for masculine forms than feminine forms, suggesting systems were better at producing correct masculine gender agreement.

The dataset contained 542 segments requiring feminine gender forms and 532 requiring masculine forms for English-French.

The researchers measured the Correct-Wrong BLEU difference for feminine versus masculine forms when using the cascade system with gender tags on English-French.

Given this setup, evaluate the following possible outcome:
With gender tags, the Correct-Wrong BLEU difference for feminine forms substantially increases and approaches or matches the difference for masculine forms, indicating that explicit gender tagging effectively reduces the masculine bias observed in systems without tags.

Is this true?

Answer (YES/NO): YES